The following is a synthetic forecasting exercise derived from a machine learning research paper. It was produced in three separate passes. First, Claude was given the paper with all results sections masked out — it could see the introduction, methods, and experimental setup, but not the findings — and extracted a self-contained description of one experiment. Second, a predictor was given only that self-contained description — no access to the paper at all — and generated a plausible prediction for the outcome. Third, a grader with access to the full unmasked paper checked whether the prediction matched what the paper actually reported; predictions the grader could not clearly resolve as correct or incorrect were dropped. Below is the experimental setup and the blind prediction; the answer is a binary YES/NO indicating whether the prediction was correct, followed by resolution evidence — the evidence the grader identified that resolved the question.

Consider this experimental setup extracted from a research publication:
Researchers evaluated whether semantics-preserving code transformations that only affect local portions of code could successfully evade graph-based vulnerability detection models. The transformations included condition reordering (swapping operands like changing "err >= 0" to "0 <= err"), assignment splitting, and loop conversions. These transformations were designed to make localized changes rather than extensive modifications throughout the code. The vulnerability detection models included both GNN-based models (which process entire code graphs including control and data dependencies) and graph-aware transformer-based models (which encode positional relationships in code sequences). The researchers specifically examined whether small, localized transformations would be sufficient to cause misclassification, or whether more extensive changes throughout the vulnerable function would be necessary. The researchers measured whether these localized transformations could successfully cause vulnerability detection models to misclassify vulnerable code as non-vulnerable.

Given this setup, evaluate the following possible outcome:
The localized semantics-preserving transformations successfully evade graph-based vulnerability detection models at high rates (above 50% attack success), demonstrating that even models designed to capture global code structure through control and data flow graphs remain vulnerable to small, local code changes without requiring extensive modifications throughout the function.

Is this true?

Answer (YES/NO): NO